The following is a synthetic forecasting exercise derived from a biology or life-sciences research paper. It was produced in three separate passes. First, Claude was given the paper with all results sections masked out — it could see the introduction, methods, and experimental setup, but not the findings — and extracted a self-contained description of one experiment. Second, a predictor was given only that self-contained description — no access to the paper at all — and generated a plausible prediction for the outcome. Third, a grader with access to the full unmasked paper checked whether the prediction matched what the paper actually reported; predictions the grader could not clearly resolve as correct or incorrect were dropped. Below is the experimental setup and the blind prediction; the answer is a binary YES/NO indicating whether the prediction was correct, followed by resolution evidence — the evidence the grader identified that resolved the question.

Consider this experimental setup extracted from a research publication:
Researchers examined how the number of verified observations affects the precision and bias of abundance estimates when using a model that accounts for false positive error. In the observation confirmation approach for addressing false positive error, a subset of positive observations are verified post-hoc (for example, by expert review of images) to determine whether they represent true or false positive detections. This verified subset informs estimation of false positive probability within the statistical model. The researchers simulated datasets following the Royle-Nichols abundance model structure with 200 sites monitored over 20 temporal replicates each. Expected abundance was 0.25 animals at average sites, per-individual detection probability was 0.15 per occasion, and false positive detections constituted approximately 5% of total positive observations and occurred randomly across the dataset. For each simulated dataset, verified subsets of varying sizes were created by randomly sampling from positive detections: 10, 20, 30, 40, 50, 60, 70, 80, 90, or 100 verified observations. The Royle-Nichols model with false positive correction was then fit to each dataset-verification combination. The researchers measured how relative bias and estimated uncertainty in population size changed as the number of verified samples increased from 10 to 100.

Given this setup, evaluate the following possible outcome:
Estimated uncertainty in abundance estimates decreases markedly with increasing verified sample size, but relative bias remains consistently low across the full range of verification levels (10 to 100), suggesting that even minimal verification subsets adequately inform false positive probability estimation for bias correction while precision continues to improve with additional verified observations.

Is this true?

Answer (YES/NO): NO